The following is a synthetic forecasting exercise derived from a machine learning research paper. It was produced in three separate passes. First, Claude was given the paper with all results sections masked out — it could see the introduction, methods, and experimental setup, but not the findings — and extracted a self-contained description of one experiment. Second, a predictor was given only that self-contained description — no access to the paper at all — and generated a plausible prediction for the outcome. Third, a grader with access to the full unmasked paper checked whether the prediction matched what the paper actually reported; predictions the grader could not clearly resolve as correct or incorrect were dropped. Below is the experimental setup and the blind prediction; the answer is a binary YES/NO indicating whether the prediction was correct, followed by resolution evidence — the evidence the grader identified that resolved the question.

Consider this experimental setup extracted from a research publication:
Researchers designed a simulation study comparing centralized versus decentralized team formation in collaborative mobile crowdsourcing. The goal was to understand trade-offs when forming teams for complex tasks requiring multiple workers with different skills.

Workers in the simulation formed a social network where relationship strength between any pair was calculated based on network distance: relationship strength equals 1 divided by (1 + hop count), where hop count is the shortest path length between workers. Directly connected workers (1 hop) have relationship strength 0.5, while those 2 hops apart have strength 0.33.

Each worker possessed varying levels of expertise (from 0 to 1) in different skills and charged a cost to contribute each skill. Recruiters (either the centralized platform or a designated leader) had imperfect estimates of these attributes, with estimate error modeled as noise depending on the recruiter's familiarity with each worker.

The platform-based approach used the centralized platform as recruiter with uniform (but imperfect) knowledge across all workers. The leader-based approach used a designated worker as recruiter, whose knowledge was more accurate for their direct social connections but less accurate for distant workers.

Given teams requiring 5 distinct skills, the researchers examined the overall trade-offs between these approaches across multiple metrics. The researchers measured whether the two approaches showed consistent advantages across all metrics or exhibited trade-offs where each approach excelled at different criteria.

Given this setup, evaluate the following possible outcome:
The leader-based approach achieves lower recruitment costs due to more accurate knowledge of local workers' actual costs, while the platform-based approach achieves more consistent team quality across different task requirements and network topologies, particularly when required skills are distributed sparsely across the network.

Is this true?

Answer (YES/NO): NO